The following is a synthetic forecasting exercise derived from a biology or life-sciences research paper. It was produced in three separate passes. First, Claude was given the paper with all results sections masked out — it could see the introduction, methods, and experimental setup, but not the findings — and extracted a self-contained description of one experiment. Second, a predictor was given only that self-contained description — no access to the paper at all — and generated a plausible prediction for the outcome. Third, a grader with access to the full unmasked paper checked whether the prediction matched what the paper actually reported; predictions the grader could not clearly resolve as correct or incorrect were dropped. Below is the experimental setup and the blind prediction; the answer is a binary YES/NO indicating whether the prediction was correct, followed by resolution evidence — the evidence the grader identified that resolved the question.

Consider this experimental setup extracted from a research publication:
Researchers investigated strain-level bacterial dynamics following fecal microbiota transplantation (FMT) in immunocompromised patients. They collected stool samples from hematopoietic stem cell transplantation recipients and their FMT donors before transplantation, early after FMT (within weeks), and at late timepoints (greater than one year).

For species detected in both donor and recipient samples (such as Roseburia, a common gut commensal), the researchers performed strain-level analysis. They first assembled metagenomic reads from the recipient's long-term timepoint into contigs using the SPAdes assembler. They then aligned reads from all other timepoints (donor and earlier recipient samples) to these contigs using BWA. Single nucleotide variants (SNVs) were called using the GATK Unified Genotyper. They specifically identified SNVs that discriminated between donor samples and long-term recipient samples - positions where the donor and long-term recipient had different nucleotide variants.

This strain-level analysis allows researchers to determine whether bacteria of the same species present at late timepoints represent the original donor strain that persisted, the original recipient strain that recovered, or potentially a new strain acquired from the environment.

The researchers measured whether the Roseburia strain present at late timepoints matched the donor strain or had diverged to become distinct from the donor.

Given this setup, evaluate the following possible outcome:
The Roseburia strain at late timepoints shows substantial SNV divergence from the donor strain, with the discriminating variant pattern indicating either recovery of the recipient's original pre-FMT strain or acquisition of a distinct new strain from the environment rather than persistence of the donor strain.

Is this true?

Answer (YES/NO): YES